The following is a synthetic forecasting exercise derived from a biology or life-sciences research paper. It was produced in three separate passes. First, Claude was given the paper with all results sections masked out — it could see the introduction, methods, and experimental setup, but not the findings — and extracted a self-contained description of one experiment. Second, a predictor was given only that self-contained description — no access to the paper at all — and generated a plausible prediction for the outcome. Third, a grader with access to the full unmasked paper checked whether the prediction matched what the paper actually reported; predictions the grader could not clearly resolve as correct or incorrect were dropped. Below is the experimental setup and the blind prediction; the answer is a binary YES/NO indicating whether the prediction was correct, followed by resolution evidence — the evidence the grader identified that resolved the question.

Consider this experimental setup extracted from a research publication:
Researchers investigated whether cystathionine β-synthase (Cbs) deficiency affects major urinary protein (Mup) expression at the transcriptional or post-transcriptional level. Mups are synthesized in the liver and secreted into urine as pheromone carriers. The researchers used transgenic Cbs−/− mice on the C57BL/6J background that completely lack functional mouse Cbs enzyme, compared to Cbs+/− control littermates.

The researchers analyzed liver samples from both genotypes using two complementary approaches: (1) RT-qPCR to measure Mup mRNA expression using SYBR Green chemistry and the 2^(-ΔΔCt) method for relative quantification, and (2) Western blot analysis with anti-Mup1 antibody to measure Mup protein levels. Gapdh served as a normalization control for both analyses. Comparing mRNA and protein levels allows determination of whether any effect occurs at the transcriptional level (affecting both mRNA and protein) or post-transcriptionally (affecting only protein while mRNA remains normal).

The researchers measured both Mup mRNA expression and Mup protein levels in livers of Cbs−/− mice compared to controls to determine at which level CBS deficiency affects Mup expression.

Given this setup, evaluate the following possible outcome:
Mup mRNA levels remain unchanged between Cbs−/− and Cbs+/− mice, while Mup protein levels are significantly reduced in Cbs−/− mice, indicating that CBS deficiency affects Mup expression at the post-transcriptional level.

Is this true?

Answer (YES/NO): NO